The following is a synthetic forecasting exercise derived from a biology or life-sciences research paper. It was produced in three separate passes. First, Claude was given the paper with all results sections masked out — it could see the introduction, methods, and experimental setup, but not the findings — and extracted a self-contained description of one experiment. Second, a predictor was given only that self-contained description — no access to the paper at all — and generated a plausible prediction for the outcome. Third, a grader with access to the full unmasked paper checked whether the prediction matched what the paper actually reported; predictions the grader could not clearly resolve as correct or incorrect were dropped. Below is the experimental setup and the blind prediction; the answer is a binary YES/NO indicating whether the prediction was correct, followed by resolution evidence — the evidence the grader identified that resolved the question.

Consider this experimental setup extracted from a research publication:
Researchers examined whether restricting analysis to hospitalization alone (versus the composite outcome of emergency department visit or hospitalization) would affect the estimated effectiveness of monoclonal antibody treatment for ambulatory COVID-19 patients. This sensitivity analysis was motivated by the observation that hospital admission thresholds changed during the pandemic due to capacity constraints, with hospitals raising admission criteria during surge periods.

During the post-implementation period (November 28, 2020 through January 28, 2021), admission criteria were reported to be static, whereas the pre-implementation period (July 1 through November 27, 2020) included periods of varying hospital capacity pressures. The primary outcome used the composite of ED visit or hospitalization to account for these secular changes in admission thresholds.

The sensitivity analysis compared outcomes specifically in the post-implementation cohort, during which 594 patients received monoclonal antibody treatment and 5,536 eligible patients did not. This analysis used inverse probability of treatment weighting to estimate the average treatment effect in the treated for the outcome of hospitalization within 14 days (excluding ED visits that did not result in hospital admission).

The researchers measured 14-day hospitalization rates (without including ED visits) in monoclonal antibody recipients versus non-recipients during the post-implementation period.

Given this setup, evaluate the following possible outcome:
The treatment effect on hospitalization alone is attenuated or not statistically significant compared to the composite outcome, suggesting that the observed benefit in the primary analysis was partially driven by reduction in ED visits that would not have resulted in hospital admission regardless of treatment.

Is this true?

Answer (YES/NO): NO